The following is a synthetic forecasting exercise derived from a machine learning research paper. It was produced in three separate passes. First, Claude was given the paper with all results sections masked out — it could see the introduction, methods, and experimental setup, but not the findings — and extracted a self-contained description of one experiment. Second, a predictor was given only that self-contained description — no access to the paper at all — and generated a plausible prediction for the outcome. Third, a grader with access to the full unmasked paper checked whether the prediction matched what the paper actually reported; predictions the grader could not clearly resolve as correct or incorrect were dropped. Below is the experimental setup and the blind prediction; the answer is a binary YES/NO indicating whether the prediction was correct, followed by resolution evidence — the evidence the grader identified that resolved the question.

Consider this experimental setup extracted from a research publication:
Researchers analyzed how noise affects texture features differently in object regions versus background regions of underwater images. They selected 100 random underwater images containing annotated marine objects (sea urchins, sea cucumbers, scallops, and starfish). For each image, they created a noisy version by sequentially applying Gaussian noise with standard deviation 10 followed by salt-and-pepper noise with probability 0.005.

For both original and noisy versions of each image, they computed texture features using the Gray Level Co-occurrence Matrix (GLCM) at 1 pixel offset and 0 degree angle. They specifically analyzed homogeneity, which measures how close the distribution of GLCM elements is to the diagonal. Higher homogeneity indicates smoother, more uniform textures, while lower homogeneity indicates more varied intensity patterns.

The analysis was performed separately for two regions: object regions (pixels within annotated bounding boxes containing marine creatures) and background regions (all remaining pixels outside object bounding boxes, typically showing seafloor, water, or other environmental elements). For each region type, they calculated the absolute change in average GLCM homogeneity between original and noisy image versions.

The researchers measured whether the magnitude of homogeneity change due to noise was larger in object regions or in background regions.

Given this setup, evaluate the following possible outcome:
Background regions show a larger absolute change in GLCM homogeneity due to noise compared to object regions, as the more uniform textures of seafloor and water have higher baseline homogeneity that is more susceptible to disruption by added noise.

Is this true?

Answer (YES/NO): YES